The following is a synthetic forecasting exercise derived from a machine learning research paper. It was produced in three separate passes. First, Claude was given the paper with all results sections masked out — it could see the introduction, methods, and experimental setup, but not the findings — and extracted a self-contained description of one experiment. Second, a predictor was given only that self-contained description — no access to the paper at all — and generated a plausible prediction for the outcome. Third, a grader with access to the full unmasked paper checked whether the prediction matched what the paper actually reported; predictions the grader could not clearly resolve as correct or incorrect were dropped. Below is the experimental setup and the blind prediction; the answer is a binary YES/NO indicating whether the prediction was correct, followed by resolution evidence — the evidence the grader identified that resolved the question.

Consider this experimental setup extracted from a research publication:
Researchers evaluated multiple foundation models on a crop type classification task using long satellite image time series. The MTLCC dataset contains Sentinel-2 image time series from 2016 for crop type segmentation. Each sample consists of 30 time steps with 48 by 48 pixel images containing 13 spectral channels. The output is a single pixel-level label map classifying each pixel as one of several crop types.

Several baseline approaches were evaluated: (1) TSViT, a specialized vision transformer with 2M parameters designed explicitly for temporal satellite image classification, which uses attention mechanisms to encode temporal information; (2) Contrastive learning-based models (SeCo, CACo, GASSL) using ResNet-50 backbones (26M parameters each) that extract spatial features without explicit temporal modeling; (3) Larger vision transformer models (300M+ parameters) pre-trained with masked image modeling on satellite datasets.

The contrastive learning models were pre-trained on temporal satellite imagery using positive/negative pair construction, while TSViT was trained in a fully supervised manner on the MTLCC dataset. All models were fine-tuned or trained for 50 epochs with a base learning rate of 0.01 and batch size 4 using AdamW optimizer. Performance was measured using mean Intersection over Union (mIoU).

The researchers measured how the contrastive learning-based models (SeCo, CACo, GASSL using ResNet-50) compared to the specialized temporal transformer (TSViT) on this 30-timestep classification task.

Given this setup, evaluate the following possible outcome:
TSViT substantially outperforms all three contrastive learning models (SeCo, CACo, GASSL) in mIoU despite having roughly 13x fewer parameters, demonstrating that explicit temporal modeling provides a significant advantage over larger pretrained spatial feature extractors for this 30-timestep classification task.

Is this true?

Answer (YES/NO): YES